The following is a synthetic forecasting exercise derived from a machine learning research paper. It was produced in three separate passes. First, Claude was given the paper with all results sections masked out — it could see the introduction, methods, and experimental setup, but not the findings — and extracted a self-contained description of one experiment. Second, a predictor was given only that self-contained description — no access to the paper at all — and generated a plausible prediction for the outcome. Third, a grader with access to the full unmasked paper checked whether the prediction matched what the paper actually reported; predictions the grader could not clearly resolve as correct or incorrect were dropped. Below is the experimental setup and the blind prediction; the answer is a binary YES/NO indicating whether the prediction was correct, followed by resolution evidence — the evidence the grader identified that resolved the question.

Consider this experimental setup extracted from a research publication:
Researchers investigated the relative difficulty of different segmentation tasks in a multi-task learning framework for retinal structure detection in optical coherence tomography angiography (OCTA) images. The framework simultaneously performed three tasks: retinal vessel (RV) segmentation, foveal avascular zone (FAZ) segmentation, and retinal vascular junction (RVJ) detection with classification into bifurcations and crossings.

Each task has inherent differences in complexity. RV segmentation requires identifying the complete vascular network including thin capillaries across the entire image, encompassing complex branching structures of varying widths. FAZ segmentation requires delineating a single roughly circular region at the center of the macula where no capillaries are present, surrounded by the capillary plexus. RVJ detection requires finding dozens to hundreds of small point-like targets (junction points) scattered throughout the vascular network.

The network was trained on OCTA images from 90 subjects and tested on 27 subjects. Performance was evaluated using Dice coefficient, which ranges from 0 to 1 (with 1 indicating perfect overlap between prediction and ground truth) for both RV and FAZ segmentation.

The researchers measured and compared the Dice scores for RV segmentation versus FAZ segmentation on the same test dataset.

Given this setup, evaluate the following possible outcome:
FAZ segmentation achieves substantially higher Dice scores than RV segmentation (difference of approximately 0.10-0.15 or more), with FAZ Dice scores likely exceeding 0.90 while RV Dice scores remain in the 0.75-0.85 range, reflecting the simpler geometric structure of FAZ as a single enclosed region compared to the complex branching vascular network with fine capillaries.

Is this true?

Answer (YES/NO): YES